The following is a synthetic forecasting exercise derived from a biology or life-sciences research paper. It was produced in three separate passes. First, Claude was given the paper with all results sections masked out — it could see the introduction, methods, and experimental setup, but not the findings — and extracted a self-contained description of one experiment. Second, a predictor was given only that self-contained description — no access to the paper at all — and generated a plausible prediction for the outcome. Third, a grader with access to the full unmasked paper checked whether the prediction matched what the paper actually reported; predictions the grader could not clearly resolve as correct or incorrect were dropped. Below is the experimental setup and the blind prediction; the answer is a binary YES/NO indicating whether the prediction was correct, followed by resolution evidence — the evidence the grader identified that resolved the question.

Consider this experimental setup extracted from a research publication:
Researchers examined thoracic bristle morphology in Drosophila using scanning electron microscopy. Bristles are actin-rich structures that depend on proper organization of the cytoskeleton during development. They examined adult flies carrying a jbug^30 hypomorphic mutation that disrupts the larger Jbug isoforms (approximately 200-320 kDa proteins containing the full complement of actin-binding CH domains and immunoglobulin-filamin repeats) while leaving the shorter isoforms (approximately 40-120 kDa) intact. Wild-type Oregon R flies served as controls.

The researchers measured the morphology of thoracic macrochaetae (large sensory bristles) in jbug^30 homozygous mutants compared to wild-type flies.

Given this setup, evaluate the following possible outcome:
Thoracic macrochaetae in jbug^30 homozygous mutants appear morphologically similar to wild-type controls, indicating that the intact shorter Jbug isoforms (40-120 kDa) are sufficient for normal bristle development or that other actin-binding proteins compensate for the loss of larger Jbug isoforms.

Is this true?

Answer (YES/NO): NO